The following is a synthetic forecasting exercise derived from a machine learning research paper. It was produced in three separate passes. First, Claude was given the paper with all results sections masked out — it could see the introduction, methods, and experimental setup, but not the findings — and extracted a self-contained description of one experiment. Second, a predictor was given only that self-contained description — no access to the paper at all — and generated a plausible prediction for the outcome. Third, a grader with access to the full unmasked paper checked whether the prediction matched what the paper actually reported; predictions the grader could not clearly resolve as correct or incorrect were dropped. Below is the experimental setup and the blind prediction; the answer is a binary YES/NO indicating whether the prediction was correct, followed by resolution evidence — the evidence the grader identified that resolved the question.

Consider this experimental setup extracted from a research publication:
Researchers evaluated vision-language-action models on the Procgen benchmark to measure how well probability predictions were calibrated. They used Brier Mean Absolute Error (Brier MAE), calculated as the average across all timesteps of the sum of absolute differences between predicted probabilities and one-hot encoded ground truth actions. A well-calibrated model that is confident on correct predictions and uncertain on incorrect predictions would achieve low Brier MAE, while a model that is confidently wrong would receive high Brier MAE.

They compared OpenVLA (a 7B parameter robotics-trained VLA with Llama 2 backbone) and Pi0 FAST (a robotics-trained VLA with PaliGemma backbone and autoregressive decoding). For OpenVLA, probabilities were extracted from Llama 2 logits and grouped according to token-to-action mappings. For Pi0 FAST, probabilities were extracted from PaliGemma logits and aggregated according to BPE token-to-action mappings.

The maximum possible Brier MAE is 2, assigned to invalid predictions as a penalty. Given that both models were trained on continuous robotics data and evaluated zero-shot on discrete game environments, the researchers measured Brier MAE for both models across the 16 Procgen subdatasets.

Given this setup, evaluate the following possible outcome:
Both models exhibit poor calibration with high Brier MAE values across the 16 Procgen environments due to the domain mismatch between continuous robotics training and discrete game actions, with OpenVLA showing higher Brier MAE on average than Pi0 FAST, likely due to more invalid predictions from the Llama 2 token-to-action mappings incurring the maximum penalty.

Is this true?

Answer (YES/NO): NO